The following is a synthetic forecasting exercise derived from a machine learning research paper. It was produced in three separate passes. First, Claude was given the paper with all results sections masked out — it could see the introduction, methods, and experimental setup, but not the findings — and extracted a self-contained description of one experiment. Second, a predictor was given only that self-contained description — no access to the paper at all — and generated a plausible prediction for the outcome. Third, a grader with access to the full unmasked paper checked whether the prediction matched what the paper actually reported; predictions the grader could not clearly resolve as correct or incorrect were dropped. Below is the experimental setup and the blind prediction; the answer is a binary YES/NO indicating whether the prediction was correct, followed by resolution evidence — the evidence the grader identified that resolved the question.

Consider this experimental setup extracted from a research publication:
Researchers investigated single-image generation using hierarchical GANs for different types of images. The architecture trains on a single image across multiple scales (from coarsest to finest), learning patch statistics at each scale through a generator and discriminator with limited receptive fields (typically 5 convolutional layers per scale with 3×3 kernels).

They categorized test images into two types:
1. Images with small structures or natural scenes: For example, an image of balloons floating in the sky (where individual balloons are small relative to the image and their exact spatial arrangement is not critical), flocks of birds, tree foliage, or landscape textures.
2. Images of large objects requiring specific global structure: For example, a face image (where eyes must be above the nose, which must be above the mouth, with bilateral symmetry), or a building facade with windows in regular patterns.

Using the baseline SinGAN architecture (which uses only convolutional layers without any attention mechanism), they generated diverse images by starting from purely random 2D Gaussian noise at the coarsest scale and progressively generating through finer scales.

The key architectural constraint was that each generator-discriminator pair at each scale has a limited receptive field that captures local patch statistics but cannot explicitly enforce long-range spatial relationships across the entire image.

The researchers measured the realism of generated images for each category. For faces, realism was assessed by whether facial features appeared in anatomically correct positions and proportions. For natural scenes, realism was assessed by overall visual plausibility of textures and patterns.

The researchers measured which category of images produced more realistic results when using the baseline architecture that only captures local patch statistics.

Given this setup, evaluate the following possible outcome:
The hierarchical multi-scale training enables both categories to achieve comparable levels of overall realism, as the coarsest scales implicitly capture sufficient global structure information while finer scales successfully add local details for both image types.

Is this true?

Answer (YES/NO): NO